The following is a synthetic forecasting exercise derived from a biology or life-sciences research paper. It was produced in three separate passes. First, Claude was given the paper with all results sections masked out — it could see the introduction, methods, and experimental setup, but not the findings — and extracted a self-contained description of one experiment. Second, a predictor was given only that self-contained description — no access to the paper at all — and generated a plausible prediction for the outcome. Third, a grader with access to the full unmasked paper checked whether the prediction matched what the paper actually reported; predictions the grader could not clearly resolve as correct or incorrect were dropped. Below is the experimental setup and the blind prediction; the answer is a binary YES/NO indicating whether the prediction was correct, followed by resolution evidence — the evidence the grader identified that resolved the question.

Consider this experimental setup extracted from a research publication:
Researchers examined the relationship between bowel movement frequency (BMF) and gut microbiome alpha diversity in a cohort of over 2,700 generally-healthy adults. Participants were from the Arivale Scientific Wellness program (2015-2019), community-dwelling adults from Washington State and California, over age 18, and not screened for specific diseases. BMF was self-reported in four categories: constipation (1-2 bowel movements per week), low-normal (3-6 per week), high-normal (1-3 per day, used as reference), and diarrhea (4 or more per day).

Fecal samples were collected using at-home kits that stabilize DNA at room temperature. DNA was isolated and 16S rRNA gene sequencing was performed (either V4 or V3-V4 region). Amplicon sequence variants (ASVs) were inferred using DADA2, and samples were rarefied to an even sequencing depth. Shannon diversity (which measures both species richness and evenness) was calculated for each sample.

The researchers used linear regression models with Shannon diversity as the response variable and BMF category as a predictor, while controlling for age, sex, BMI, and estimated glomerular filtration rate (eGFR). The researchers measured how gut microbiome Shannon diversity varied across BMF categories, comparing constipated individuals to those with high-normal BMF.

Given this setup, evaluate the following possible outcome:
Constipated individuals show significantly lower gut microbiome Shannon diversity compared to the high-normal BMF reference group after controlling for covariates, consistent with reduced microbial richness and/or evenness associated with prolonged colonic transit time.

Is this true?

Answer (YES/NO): NO